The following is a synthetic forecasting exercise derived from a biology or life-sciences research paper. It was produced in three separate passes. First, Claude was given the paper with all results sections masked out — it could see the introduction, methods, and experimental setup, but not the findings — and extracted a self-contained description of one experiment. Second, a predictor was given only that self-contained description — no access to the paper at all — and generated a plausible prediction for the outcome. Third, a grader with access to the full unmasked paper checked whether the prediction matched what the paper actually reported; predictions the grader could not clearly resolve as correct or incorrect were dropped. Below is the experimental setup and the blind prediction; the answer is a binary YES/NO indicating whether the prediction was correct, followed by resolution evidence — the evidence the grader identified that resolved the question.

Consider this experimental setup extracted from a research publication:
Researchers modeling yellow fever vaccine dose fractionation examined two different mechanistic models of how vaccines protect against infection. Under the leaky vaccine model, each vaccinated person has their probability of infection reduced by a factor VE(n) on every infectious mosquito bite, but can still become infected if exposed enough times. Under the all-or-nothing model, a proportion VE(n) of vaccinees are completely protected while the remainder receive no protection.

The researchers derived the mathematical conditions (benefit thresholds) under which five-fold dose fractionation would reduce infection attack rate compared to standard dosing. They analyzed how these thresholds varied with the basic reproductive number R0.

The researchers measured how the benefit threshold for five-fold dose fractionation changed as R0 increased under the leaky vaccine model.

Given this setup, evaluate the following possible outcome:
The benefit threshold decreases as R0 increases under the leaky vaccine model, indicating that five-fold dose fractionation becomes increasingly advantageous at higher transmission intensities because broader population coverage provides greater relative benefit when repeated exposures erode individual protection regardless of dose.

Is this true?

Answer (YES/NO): NO